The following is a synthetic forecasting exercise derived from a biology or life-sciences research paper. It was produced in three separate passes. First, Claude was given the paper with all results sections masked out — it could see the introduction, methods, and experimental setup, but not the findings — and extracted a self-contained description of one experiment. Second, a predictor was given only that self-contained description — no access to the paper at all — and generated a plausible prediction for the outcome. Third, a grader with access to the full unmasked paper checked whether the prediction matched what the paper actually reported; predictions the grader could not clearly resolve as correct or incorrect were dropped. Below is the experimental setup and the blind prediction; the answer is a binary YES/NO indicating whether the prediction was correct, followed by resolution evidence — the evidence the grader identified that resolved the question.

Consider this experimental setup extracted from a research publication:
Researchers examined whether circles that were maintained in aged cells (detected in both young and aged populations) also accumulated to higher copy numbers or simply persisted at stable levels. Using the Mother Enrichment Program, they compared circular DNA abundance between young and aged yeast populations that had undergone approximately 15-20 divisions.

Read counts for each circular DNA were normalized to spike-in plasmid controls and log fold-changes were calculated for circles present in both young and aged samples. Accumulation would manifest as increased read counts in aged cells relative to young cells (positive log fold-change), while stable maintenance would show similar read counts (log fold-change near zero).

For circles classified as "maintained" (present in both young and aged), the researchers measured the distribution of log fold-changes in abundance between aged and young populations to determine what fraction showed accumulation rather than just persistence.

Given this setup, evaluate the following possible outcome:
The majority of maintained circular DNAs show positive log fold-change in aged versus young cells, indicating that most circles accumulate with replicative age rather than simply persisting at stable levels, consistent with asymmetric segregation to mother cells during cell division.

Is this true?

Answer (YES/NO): NO